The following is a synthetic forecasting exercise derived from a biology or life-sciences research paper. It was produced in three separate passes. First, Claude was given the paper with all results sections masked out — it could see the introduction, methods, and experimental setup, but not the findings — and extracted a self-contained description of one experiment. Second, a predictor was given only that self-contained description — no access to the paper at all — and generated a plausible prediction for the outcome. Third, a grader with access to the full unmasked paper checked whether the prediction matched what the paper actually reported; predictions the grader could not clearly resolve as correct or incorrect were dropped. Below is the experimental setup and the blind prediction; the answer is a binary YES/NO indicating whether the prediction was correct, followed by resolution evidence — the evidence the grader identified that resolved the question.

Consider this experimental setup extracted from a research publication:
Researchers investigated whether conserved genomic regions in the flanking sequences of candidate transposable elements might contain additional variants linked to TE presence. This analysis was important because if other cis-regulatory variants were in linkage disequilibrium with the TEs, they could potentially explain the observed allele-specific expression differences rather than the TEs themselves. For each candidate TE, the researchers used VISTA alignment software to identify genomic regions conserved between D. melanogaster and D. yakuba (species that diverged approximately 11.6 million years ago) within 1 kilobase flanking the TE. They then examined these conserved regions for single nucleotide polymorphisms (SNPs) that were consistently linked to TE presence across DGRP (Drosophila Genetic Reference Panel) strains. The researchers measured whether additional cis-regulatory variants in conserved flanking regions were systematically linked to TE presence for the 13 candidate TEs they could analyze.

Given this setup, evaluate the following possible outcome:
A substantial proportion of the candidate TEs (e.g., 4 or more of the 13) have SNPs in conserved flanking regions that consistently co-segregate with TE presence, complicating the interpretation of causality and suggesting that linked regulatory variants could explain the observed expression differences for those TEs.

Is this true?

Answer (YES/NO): NO